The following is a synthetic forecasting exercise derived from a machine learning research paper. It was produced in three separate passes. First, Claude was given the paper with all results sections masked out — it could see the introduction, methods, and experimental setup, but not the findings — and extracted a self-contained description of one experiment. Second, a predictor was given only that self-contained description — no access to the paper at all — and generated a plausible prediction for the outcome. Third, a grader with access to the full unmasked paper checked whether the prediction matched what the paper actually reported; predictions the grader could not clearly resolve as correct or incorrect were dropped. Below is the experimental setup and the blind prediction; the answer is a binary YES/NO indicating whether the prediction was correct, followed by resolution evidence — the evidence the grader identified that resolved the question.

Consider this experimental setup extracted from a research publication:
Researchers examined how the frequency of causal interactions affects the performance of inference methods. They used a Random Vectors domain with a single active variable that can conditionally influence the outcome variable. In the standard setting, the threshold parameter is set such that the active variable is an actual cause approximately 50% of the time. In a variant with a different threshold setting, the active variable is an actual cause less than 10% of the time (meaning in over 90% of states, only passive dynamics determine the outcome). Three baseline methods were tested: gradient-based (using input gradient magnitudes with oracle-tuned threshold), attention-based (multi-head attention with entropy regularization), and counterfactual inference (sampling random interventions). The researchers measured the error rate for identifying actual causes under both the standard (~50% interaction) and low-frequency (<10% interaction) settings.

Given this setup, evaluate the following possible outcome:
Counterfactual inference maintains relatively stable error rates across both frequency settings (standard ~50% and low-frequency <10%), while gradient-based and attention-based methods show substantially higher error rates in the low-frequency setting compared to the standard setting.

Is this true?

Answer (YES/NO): NO